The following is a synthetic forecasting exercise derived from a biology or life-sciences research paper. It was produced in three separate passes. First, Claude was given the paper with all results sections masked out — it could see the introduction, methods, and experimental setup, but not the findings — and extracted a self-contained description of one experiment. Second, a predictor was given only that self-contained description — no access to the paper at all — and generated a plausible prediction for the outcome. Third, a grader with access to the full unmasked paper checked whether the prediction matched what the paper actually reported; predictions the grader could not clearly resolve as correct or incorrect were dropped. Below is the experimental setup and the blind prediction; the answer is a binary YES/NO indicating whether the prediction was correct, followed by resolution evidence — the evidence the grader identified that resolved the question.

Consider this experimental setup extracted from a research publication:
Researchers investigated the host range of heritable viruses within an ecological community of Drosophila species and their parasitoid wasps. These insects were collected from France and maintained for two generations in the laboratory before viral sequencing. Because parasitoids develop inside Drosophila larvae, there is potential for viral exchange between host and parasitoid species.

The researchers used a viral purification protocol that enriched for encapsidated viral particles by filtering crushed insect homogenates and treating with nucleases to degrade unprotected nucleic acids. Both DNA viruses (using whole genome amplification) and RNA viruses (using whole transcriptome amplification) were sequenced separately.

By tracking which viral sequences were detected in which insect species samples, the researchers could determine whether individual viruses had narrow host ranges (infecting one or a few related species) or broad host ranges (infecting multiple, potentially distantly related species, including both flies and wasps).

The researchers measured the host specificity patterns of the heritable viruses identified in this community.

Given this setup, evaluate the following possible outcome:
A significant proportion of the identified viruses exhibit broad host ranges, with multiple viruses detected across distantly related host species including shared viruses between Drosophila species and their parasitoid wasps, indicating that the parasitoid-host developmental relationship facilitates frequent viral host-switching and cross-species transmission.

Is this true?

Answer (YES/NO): NO